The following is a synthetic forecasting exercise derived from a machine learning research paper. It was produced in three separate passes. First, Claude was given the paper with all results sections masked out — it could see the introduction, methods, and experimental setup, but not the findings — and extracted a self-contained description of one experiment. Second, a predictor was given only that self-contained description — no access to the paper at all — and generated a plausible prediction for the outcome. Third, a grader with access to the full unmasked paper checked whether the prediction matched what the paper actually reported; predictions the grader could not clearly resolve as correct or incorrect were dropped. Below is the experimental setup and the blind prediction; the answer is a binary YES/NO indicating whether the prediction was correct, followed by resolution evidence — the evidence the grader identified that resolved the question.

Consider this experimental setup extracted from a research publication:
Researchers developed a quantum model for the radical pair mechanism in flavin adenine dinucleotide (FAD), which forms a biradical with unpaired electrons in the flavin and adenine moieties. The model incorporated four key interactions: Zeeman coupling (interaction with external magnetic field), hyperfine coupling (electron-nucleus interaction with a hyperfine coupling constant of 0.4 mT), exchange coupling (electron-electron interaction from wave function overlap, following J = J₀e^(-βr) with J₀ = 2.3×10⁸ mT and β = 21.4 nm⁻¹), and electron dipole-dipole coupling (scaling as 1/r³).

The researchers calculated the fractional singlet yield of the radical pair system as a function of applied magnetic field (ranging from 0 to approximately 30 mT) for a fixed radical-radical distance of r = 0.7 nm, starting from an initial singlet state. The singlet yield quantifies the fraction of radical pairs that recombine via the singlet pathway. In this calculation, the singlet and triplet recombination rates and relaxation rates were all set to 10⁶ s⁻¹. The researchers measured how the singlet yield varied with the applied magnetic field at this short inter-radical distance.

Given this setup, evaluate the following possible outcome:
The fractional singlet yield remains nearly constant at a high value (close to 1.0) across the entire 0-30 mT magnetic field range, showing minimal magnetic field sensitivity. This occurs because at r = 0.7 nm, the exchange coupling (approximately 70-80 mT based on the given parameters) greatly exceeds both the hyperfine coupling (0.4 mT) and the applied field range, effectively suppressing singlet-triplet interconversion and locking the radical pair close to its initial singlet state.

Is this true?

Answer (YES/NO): NO